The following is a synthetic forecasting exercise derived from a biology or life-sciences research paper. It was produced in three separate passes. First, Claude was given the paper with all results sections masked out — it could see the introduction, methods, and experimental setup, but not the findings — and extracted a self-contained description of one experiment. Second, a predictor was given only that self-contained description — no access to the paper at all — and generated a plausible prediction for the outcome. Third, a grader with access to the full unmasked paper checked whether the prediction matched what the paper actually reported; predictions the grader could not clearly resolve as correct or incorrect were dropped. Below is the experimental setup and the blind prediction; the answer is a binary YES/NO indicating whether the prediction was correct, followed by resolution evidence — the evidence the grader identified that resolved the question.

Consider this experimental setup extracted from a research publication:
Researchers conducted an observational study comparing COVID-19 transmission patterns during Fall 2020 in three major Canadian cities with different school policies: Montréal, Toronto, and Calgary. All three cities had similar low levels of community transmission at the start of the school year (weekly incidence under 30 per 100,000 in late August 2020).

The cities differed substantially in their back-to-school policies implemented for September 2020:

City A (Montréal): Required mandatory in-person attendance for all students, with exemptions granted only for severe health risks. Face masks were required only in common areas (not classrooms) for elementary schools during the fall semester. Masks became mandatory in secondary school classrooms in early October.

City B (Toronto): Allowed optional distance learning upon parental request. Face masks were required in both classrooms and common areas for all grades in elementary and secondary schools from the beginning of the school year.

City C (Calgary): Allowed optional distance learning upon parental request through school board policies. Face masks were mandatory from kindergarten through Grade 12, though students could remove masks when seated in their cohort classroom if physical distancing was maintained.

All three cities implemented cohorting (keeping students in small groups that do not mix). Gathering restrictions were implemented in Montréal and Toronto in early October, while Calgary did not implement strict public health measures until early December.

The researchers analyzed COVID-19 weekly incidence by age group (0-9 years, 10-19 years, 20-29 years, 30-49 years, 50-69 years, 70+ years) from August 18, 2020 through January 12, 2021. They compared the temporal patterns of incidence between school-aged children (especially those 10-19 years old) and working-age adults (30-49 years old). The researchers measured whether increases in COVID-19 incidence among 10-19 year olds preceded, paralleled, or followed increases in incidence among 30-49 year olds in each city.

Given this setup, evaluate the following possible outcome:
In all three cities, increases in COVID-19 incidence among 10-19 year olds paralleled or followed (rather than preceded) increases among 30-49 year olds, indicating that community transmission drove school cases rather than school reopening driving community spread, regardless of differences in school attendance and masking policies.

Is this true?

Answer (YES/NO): NO